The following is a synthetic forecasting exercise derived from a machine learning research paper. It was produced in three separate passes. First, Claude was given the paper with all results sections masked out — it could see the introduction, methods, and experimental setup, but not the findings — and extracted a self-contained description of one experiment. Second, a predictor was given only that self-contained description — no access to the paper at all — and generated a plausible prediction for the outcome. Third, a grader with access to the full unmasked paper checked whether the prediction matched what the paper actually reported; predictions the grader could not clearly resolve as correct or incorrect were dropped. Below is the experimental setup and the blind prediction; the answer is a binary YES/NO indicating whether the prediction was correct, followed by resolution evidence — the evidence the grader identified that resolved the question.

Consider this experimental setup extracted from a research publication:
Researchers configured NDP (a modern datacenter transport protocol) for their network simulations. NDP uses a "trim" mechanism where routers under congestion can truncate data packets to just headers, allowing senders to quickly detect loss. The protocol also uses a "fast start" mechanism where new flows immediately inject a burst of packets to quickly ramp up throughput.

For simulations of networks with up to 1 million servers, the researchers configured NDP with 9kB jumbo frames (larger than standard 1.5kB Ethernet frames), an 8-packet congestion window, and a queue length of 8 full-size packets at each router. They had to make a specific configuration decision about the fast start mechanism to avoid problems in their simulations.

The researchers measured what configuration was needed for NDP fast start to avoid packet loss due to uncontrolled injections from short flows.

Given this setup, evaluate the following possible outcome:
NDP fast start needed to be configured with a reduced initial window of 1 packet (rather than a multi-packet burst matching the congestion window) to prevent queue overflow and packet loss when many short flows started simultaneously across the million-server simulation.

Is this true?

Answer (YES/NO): NO